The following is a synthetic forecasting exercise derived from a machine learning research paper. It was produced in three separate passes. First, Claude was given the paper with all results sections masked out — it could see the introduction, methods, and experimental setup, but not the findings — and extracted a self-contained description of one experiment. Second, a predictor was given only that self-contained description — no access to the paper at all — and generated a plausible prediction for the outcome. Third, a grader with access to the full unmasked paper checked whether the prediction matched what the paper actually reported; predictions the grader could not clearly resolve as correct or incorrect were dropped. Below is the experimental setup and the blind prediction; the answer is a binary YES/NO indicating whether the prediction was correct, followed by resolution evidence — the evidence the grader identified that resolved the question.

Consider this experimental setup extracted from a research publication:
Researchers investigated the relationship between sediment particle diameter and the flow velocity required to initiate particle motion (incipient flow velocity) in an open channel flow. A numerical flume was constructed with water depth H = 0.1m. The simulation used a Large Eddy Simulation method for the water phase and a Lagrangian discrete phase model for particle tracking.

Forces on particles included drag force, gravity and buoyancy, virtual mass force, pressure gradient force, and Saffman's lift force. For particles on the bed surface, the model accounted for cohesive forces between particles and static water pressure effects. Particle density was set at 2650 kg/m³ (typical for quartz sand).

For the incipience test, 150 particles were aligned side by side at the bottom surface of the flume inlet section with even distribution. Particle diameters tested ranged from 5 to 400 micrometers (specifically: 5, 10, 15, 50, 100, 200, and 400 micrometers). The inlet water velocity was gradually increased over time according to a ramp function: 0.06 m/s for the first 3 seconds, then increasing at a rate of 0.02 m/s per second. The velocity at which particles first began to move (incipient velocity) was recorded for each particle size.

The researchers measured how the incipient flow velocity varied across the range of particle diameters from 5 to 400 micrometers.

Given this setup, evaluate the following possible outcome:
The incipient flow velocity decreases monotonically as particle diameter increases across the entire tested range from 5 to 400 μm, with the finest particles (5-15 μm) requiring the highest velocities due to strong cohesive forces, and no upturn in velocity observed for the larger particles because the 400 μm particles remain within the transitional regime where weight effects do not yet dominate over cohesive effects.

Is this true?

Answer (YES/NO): NO